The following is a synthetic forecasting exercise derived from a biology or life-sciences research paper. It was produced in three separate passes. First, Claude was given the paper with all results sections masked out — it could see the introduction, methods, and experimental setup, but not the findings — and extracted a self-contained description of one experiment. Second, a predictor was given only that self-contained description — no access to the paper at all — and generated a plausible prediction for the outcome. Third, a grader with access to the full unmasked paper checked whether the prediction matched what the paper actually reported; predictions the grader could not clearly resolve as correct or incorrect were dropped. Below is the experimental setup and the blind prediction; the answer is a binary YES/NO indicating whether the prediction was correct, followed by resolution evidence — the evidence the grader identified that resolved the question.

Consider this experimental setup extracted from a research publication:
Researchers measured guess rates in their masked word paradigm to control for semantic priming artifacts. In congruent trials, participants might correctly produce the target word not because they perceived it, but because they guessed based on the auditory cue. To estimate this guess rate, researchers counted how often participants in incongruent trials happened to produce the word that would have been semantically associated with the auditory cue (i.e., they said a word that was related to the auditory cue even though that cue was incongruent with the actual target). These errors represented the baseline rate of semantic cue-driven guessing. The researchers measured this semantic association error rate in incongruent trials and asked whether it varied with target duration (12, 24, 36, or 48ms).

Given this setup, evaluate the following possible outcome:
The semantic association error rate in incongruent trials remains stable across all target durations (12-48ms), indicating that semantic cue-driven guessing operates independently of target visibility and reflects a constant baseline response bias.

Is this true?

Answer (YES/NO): NO